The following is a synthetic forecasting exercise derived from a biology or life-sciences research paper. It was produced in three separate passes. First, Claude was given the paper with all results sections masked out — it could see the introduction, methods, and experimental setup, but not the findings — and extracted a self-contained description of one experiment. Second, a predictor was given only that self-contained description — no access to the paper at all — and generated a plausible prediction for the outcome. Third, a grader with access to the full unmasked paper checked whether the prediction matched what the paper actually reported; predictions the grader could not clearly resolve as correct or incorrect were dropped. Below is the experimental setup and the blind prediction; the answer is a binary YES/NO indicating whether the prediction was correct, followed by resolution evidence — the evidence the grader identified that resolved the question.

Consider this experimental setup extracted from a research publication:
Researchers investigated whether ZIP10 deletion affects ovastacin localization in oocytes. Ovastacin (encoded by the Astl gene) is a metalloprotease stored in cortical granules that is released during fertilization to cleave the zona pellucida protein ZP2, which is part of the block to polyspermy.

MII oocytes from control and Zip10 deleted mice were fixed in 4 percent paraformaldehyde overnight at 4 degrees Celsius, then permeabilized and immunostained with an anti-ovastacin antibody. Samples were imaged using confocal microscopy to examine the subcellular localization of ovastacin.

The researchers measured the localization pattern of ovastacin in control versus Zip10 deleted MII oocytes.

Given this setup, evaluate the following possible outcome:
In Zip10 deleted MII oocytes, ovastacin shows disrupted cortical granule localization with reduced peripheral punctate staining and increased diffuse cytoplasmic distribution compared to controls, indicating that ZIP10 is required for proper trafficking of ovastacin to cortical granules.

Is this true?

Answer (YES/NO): NO